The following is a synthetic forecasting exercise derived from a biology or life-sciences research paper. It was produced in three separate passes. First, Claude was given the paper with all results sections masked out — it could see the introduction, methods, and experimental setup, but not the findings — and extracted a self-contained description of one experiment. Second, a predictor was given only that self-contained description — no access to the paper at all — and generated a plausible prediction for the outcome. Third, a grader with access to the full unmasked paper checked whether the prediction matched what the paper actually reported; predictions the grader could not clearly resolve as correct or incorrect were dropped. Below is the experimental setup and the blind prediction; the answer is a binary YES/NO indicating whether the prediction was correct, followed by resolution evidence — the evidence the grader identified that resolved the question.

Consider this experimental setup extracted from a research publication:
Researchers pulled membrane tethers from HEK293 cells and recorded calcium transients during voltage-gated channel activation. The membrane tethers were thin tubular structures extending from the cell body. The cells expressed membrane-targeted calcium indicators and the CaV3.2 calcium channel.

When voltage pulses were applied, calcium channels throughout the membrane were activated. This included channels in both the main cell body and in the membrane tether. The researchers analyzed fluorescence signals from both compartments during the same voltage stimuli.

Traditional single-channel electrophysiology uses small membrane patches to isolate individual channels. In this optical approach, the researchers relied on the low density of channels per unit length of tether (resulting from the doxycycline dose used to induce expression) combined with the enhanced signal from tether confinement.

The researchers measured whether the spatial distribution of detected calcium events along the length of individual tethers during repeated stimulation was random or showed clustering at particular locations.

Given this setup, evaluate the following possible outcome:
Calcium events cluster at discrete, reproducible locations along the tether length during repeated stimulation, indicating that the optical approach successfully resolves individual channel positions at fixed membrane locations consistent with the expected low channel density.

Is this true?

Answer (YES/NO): NO